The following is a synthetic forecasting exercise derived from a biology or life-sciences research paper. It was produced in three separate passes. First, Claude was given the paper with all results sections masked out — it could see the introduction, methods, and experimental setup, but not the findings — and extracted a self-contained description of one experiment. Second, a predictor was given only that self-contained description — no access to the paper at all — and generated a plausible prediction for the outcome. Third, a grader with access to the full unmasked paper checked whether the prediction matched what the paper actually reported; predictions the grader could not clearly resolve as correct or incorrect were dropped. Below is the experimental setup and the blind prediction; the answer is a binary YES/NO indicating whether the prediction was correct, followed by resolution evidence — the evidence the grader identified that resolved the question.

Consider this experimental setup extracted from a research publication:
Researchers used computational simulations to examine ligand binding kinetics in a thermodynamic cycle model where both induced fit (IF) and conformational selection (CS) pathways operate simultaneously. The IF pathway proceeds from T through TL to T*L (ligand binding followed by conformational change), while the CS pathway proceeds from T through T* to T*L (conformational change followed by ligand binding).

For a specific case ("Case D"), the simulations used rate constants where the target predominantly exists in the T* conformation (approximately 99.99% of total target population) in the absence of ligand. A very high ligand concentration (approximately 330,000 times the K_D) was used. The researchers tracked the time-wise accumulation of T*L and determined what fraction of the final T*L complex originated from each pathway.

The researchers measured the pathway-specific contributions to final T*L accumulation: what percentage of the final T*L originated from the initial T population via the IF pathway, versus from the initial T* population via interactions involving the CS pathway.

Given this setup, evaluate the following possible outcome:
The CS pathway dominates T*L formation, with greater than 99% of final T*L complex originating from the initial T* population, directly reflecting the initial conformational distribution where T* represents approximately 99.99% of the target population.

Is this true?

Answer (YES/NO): YES